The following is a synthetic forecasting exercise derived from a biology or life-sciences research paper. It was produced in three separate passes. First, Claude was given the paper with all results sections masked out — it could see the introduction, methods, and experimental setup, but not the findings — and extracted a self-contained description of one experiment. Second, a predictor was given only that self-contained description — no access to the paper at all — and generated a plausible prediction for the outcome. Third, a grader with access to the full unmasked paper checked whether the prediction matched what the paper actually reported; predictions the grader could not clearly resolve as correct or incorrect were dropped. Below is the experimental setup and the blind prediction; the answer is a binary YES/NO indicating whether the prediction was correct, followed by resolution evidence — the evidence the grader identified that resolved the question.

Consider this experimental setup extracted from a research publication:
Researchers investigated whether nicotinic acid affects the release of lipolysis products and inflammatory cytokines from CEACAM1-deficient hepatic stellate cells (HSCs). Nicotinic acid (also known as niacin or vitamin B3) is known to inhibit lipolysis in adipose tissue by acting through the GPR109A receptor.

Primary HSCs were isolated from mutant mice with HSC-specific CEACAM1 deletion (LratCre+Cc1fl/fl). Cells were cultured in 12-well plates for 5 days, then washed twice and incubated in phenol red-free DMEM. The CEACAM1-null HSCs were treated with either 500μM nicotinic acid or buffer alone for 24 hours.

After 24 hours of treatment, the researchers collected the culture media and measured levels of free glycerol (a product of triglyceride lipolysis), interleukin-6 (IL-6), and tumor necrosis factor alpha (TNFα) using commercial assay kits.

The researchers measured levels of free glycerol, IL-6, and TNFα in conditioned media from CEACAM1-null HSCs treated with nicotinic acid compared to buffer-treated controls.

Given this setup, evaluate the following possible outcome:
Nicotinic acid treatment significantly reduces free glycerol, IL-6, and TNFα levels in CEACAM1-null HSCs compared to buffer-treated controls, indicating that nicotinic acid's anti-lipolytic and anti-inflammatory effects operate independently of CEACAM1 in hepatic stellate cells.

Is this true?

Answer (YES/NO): NO